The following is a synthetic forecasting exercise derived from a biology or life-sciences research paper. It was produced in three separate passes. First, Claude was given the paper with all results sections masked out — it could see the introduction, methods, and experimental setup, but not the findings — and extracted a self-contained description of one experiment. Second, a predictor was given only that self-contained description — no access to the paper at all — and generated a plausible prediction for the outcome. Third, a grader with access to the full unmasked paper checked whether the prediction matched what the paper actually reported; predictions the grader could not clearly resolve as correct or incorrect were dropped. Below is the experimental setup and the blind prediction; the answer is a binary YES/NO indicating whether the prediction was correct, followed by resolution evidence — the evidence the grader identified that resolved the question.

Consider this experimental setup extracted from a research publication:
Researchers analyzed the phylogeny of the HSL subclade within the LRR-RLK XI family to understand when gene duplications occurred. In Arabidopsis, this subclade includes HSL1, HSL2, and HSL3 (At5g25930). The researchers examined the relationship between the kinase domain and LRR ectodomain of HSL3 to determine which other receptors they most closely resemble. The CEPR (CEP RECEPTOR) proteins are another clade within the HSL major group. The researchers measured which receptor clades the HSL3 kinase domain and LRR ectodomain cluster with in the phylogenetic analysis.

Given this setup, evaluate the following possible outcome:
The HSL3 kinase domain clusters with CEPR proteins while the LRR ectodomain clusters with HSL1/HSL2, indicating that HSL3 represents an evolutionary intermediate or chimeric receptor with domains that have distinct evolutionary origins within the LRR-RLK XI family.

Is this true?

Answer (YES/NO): YES